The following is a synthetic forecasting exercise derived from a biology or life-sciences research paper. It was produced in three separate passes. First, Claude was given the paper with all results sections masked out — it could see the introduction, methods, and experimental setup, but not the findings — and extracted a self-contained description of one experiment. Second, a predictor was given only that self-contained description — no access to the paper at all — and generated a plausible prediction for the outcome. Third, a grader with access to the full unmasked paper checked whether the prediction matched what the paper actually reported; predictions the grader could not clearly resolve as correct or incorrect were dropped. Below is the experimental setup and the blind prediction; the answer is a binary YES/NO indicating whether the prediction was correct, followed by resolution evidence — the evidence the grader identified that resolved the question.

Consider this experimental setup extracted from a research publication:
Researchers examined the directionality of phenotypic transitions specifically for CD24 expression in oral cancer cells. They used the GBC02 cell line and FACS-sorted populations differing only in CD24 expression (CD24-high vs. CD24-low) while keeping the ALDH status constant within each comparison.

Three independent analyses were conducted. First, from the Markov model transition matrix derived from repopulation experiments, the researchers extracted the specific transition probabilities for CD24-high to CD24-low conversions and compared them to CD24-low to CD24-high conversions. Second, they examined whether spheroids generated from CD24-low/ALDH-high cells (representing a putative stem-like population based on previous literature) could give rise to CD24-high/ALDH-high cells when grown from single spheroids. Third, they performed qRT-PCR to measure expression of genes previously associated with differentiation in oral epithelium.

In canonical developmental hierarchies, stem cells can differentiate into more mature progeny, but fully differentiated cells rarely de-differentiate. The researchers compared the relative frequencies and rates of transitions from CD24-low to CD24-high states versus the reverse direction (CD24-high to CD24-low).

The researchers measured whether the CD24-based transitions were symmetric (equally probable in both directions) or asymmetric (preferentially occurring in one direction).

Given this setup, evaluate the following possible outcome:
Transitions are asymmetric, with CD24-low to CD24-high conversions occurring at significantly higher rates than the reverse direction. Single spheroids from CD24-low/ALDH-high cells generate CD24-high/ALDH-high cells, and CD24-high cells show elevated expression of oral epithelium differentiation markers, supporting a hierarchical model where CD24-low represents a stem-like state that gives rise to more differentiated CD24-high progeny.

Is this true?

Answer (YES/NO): YES